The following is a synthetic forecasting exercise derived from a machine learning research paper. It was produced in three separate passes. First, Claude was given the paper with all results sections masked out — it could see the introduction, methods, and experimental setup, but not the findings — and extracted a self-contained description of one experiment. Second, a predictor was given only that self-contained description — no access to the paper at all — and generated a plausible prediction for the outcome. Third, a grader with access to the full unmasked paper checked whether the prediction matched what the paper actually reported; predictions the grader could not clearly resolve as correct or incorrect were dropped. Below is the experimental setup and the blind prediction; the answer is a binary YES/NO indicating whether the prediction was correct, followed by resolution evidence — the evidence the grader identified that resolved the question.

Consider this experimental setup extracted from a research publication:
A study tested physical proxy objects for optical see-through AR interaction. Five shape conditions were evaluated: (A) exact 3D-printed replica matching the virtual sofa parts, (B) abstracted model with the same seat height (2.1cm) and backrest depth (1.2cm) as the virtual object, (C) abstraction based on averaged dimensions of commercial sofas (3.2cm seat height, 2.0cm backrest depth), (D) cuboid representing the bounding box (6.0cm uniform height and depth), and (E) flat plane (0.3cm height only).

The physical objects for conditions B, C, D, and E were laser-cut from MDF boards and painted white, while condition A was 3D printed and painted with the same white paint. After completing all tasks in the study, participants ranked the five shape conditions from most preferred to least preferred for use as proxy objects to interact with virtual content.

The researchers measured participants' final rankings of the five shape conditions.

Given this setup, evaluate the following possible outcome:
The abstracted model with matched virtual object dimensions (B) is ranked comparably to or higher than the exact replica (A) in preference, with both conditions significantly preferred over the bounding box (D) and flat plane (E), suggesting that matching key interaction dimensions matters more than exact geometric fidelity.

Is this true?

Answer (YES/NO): NO